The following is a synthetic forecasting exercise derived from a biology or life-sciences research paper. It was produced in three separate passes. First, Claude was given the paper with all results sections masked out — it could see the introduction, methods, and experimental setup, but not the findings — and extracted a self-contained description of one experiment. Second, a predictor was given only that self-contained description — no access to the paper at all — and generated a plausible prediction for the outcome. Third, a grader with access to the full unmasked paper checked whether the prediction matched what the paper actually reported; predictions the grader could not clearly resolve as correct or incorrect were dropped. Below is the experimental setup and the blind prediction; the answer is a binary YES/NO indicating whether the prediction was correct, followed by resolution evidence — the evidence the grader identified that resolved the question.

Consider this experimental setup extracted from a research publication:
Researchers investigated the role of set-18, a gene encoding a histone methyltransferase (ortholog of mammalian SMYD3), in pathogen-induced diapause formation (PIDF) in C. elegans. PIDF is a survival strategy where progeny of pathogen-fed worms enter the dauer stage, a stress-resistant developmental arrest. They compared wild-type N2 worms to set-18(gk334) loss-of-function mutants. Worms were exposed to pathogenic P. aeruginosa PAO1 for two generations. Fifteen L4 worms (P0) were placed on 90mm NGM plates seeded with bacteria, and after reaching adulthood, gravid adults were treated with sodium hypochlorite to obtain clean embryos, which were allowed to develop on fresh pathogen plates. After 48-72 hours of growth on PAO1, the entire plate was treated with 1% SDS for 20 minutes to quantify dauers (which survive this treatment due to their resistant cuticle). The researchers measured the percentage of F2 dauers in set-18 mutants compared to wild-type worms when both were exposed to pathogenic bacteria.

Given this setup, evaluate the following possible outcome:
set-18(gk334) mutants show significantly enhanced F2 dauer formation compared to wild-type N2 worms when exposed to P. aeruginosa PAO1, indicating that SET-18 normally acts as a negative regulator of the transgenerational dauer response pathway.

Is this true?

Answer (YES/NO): NO